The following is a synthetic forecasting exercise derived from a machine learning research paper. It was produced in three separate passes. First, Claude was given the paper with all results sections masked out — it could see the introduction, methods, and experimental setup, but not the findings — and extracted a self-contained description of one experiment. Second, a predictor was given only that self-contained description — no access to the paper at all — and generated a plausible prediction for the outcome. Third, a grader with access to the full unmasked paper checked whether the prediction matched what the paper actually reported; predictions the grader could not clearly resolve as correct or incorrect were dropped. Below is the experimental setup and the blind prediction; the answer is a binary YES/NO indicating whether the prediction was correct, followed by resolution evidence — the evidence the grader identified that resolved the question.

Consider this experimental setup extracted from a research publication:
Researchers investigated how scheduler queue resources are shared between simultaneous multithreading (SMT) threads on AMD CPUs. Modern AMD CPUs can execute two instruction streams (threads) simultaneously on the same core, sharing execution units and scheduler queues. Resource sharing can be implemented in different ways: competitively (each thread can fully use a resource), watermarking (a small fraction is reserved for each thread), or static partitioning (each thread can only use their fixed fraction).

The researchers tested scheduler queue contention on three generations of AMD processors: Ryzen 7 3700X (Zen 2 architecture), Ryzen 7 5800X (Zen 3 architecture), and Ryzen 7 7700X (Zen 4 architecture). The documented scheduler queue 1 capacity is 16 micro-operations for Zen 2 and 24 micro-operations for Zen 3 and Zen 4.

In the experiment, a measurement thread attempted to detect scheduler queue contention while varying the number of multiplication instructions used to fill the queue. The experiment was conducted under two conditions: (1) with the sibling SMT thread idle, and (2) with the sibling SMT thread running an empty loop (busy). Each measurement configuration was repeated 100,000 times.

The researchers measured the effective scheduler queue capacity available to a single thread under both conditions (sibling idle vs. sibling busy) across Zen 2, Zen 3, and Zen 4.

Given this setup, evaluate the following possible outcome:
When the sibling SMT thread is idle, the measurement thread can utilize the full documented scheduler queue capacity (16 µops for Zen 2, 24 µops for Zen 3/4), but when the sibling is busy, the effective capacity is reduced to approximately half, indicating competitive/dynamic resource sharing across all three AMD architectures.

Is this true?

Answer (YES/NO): NO